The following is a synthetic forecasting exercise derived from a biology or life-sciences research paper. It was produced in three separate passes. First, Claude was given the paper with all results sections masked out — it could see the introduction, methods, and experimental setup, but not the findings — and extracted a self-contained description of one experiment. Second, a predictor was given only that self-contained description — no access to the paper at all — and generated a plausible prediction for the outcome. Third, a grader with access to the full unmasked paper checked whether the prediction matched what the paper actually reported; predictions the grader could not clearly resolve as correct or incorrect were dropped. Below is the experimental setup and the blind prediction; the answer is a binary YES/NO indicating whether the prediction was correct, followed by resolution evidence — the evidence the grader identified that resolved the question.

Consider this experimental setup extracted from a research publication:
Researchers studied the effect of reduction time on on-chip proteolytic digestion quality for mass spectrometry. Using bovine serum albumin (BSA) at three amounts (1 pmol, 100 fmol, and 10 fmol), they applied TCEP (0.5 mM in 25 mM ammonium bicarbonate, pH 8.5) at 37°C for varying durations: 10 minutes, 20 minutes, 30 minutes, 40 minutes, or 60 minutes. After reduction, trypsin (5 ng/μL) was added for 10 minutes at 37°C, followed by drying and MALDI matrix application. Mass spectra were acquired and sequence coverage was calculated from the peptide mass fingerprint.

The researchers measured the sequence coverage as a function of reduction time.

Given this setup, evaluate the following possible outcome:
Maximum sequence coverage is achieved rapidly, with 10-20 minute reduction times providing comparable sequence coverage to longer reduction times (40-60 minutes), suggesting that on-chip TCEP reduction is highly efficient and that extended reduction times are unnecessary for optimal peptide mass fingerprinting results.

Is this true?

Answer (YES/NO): NO